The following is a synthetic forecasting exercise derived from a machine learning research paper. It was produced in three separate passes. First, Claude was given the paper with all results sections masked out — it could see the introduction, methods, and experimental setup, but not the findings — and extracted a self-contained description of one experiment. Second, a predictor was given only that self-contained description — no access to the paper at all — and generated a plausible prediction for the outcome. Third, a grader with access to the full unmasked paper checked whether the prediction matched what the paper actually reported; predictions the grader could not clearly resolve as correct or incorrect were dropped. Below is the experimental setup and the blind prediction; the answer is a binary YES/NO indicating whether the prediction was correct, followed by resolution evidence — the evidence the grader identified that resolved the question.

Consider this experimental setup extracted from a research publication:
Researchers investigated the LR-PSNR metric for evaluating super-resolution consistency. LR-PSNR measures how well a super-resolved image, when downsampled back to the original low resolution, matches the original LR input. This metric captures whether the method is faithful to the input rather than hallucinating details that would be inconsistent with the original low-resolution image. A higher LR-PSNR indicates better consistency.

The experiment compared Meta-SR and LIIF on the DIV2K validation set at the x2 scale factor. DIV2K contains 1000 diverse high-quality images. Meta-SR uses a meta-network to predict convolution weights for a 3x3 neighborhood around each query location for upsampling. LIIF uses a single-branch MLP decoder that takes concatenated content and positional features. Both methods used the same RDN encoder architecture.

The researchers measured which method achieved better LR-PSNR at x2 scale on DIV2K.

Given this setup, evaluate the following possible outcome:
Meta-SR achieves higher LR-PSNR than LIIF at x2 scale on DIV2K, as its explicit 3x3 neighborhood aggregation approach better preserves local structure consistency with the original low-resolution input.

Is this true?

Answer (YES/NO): YES